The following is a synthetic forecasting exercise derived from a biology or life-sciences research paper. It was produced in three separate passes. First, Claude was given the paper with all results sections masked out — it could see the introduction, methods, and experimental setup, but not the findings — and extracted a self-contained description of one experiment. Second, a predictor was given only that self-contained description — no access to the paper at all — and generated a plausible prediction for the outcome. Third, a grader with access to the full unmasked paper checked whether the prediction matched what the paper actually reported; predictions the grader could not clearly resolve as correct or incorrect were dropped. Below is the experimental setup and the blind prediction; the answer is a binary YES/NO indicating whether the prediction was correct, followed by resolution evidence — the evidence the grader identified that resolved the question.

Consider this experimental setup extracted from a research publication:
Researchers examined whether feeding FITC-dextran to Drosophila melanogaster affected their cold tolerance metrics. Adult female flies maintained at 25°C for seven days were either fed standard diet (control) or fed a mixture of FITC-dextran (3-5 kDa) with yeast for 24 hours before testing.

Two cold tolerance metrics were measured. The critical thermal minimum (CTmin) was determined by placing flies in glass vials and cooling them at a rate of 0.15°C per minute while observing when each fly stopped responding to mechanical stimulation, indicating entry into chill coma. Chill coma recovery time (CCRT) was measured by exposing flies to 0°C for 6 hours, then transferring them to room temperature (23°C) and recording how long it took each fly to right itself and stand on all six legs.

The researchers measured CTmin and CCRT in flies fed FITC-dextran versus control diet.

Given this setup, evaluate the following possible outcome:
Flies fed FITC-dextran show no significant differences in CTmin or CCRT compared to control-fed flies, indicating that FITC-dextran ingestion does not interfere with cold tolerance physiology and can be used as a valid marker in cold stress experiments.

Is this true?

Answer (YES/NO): YES